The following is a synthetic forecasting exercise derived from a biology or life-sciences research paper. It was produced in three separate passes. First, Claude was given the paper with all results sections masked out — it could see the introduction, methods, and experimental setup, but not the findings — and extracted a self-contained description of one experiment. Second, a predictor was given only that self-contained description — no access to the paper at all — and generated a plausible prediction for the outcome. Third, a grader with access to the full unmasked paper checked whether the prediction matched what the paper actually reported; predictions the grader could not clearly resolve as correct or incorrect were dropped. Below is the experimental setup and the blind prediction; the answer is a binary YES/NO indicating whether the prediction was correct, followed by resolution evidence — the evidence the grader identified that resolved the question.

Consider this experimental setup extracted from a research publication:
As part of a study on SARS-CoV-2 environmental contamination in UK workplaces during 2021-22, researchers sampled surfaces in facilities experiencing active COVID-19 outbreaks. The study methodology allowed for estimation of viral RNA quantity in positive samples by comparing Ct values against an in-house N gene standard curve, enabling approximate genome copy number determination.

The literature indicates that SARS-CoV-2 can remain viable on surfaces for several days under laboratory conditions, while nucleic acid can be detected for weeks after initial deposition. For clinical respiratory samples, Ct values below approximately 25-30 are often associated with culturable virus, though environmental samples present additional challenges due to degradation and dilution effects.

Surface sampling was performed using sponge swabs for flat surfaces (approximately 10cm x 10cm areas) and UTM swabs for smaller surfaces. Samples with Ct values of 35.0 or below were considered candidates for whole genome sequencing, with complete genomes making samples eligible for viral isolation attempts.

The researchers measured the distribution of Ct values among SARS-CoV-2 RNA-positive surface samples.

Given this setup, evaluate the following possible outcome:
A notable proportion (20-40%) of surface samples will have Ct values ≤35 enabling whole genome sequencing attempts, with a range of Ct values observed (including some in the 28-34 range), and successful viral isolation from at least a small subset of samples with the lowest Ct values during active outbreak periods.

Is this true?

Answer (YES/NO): NO